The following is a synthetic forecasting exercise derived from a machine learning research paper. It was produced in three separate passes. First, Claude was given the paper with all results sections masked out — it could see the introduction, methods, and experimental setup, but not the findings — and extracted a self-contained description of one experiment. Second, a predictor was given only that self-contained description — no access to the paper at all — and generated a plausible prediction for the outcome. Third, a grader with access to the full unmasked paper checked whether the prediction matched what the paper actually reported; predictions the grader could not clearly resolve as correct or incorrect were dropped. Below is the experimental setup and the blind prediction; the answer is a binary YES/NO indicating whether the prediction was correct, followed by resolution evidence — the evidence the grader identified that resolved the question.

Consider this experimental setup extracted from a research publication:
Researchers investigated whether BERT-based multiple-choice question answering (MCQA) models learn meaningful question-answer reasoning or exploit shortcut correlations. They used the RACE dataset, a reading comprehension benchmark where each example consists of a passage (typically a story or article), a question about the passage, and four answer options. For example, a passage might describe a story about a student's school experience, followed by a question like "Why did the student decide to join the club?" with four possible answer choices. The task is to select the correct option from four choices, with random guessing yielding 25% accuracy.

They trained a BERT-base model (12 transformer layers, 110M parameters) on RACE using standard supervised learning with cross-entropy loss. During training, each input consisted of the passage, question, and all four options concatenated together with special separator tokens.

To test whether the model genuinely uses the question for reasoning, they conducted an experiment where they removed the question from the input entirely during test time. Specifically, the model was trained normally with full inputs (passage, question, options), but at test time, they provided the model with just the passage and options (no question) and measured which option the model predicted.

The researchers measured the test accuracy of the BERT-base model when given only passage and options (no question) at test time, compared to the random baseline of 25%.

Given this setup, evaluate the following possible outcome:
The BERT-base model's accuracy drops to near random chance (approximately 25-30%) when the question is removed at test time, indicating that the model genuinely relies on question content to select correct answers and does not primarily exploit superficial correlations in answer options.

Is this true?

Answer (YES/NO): NO